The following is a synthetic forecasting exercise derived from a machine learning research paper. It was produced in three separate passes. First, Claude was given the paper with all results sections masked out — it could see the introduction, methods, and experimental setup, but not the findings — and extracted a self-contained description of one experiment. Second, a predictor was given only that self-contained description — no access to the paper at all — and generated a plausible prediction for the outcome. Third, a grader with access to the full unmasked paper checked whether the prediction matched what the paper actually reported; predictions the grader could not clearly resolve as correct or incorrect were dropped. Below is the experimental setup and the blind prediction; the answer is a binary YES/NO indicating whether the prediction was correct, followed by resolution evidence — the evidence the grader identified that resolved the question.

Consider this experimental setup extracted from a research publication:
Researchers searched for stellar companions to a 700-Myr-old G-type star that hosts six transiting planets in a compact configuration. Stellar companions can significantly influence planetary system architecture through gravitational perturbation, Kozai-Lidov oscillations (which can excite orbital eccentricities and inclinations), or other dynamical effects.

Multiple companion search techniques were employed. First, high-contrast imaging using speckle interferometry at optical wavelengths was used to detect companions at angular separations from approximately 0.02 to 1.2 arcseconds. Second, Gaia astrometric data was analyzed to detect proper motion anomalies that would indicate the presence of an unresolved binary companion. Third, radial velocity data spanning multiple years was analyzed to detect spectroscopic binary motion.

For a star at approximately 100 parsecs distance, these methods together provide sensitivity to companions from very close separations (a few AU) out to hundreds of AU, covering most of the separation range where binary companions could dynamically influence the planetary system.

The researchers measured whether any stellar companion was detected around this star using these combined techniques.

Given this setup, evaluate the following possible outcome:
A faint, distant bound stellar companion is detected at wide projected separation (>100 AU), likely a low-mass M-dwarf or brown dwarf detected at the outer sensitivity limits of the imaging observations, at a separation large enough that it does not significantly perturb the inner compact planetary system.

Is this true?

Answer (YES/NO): NO